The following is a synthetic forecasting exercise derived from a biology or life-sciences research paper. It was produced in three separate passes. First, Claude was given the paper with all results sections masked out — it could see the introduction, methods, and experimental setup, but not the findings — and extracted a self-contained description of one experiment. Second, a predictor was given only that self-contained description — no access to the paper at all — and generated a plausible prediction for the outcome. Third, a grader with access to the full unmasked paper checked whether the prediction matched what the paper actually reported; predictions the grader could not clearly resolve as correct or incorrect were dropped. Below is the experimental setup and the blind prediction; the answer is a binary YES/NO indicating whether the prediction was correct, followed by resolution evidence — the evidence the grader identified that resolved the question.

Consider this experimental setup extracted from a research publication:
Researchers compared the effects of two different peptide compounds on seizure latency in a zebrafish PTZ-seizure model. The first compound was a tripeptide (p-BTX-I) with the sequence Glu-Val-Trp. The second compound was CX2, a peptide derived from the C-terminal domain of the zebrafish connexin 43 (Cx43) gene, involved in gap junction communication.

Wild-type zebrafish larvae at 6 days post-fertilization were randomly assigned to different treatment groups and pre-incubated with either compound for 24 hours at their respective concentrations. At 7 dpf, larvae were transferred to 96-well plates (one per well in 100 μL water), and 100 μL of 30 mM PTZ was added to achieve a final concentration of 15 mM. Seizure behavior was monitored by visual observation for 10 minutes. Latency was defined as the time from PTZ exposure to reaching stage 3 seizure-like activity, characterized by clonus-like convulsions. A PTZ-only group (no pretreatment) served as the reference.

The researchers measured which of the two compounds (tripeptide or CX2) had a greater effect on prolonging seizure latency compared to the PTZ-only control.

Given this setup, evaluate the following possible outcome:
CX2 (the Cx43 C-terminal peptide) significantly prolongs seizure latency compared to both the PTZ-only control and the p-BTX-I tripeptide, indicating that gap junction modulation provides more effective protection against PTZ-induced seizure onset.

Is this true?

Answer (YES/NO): YES